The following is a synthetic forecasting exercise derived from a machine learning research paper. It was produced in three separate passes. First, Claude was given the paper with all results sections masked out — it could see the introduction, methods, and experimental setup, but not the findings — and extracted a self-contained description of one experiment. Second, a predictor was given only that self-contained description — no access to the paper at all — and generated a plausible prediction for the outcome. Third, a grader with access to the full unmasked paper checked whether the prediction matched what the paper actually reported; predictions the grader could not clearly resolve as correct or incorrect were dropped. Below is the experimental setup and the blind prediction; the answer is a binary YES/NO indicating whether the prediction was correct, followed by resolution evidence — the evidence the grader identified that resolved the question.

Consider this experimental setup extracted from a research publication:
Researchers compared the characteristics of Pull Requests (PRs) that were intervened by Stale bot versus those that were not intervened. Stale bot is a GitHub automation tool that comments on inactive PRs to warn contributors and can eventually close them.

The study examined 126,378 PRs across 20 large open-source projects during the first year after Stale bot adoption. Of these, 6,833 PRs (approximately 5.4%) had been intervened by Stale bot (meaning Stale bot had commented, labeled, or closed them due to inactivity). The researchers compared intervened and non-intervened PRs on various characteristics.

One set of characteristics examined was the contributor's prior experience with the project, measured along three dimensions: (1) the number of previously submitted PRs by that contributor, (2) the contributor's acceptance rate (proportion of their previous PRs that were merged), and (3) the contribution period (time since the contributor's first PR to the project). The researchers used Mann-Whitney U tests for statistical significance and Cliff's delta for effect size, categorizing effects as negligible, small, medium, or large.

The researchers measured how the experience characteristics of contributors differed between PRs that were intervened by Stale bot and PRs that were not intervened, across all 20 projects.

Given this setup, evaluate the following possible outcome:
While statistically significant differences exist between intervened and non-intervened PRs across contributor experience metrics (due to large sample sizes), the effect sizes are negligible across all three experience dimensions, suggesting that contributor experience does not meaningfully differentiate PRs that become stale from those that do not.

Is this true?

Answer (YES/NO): NO